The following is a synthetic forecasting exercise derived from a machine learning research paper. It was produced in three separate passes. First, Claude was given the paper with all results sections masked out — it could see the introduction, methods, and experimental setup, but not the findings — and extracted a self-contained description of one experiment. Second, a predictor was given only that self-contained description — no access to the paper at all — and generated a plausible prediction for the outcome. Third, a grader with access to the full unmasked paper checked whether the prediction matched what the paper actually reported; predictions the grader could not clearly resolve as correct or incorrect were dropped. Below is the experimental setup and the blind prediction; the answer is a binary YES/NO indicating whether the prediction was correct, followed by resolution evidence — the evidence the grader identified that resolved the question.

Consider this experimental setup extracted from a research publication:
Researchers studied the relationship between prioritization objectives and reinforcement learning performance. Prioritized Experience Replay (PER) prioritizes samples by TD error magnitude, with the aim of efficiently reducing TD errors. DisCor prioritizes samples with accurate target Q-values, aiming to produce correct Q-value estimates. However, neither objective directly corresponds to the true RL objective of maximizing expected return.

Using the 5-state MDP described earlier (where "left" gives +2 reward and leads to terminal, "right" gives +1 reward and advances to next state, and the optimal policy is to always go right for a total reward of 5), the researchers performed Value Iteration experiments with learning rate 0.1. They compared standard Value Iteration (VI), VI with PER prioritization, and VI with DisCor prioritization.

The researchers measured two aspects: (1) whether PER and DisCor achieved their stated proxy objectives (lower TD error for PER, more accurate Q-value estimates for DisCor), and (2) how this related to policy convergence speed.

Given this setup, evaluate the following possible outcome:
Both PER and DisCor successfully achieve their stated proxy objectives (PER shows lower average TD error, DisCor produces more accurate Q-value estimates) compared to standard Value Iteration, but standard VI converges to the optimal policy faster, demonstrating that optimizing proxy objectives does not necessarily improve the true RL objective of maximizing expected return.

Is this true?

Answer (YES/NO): YES